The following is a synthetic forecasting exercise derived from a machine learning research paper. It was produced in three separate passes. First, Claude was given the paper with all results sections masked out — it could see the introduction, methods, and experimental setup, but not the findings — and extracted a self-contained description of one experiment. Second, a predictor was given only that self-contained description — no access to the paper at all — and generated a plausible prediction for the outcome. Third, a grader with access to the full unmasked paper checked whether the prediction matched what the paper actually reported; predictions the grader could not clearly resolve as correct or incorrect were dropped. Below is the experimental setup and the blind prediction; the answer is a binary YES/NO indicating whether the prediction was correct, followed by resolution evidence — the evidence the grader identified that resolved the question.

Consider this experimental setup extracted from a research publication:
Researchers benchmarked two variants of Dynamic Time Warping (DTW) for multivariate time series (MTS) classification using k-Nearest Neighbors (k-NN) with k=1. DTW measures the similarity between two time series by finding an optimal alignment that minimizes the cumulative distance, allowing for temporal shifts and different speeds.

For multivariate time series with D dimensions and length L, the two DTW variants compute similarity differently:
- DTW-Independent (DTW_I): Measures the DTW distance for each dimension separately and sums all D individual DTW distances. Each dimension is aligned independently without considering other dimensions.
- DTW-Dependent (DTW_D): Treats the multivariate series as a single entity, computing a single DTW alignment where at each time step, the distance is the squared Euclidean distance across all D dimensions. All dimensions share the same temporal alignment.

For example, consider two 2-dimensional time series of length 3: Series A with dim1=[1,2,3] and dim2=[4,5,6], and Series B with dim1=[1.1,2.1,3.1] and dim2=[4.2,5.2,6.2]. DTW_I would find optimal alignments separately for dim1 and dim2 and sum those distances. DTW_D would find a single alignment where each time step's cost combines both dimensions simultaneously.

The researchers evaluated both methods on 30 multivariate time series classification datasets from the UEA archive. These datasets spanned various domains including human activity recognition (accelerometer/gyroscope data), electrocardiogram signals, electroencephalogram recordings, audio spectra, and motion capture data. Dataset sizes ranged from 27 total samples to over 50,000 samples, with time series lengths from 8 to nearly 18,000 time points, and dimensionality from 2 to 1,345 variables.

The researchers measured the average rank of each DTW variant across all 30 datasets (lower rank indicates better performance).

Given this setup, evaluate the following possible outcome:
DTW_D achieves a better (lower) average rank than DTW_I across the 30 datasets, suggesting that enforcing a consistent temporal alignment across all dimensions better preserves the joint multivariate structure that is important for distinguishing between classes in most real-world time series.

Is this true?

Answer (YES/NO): YES